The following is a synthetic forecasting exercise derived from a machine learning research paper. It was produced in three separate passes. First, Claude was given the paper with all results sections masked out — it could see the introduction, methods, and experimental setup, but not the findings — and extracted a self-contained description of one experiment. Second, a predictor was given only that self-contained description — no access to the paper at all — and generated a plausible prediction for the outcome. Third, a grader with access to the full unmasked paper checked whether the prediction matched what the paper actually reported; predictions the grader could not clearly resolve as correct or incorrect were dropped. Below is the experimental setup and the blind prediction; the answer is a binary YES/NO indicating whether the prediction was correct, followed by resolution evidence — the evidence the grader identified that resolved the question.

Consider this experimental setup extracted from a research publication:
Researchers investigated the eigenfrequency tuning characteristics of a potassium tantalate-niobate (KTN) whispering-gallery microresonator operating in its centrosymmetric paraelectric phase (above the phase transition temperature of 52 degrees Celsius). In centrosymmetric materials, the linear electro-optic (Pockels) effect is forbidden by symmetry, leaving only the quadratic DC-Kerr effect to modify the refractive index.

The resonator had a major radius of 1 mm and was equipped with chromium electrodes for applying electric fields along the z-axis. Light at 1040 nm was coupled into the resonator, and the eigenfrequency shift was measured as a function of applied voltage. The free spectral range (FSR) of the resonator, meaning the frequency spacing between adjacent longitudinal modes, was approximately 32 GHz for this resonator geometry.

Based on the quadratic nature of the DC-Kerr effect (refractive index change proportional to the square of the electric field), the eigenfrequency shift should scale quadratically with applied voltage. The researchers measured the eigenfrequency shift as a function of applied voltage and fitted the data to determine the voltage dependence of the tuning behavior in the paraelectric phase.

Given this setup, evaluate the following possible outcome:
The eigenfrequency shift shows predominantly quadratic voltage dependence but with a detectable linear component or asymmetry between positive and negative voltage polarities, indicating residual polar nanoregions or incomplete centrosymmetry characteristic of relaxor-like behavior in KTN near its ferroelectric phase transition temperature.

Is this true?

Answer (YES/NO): NO